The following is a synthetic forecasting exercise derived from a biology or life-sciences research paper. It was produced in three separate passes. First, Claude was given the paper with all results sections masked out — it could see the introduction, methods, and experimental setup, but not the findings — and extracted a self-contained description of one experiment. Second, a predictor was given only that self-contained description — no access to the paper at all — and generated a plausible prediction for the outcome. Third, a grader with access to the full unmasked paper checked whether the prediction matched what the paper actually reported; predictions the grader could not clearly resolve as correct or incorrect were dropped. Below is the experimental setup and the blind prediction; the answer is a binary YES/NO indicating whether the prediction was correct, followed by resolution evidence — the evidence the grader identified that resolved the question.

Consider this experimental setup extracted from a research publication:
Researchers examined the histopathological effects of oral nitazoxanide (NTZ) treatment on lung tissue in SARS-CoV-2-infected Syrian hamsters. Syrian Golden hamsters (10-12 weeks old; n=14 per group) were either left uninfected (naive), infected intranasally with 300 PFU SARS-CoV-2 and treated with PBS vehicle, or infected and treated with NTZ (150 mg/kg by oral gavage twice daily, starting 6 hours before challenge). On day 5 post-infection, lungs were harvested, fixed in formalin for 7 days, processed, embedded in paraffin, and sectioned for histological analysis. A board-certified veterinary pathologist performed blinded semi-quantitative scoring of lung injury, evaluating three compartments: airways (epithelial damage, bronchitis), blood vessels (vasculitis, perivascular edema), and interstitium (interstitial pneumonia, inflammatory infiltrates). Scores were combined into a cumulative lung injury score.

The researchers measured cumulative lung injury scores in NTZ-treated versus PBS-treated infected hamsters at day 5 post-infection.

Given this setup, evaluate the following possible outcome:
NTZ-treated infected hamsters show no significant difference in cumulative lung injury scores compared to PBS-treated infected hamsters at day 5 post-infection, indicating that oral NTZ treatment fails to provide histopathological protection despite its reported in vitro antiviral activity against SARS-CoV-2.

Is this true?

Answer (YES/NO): NO